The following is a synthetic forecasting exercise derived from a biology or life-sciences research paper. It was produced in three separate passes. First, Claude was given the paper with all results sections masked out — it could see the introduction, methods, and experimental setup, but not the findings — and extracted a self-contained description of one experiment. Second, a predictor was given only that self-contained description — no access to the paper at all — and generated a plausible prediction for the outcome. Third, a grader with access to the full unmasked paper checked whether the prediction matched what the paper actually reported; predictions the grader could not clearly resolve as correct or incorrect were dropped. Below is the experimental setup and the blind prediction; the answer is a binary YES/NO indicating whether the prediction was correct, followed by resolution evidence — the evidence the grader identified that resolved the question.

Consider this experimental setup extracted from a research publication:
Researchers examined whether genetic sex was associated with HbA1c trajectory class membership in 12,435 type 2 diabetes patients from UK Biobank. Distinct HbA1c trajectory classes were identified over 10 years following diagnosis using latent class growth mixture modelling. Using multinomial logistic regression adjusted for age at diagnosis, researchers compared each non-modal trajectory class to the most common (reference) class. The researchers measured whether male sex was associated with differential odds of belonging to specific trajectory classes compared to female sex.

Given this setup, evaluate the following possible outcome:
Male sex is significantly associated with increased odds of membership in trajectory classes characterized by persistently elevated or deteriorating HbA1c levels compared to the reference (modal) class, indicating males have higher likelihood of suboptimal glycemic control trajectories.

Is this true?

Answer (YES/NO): NO